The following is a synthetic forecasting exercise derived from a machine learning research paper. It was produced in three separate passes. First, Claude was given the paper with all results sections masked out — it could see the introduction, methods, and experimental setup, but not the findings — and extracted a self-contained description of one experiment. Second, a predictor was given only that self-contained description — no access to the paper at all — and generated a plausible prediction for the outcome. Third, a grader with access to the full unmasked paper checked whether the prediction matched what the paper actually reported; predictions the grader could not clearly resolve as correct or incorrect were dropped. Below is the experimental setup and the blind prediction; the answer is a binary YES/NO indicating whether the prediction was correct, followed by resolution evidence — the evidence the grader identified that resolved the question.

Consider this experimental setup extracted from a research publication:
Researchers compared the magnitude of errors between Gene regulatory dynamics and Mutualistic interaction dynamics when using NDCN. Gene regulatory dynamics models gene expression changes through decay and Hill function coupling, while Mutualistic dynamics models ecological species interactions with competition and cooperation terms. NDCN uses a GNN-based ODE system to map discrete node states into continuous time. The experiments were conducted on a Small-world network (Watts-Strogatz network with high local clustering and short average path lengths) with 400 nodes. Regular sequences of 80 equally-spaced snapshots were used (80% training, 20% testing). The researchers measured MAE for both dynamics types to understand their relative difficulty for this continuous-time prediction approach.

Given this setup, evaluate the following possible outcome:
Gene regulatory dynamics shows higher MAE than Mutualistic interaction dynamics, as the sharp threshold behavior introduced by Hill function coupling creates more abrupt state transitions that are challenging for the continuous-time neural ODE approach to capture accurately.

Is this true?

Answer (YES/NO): NO